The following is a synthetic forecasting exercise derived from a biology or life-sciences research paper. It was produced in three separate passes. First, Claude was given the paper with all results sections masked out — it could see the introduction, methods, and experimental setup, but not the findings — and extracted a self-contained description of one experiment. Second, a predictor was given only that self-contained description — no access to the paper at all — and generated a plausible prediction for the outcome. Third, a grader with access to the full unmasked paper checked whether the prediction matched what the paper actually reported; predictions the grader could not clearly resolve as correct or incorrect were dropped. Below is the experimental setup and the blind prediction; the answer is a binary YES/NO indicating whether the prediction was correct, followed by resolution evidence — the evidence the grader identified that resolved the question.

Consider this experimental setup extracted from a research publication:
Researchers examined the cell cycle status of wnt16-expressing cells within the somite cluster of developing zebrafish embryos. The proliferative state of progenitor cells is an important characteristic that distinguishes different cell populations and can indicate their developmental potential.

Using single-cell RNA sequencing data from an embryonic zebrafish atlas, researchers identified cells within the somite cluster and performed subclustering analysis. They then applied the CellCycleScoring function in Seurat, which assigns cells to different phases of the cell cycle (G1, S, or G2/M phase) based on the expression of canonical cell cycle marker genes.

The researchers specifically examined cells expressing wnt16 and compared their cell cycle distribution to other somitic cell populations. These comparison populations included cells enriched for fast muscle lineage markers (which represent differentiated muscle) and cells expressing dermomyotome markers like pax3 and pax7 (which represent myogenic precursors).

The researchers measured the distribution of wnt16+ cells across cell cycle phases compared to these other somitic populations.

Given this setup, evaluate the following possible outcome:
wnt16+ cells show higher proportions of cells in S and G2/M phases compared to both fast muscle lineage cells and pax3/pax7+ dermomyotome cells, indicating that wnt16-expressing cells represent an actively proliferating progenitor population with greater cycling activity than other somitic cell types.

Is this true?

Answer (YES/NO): NO